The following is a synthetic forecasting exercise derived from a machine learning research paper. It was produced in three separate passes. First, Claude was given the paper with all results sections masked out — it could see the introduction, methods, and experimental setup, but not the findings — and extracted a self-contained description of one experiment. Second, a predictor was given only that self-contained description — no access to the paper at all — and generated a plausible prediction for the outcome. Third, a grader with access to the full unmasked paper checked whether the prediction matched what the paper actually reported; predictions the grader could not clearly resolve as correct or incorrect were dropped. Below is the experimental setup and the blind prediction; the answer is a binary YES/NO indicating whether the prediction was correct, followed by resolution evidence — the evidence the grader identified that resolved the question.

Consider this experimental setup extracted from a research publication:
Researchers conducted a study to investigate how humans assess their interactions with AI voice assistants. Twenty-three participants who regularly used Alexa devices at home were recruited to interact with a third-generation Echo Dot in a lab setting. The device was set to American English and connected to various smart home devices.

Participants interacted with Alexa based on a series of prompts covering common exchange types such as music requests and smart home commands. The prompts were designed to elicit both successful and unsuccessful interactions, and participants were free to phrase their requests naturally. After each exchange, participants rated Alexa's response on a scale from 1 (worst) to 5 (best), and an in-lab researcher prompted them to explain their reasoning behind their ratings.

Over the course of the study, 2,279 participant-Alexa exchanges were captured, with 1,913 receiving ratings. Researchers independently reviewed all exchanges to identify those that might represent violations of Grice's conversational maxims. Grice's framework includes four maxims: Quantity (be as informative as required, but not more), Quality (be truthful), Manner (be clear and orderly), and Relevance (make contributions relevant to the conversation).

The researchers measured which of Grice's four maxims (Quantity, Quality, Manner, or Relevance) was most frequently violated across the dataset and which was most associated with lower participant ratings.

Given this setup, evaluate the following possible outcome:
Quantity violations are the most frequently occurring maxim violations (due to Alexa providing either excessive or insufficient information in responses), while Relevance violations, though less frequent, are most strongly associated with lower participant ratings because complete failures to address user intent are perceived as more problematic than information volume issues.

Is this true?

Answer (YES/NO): NO